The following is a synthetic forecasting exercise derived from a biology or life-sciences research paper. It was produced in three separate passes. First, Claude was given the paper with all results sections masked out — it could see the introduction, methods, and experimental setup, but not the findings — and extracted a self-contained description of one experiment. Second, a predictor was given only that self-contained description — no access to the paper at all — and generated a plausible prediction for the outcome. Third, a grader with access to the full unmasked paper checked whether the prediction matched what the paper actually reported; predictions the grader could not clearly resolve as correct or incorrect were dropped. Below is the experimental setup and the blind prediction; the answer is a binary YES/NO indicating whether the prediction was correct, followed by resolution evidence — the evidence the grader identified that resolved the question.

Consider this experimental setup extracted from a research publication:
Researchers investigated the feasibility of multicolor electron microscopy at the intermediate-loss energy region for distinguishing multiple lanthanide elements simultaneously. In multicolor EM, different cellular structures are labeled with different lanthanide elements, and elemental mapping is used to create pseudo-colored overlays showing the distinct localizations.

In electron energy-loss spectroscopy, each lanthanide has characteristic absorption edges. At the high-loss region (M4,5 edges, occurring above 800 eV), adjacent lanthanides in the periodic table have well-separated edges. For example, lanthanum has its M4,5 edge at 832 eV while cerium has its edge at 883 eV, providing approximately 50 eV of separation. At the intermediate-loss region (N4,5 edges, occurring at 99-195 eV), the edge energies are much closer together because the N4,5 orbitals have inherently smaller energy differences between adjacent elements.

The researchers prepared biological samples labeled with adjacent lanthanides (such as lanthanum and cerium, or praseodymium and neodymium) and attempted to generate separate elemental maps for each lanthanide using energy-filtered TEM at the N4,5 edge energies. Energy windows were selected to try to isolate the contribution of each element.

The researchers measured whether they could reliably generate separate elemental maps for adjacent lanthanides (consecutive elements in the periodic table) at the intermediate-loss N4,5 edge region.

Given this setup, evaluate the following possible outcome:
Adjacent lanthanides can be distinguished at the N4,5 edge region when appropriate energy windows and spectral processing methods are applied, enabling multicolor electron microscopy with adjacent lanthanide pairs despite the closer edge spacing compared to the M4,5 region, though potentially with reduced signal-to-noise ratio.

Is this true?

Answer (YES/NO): NO